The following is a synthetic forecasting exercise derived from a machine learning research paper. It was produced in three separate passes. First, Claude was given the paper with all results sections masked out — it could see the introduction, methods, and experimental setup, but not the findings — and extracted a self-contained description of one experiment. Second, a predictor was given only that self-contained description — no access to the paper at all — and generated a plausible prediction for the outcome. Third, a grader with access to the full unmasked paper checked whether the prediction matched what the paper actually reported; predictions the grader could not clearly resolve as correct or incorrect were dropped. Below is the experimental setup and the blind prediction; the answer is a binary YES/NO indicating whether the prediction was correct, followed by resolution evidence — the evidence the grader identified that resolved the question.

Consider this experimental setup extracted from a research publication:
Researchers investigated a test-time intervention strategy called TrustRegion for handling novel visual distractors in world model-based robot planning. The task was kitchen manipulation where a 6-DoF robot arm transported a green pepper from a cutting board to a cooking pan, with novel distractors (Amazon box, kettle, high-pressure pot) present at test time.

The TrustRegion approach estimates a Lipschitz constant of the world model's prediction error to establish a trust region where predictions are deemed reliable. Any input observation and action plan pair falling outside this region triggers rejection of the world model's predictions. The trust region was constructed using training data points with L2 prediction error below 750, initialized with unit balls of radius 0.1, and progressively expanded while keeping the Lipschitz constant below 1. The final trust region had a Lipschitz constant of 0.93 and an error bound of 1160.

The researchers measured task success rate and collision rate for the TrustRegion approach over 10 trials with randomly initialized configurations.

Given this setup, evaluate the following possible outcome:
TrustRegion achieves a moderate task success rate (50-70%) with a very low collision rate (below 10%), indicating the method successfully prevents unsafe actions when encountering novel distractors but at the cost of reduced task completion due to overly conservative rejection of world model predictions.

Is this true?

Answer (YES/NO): NO